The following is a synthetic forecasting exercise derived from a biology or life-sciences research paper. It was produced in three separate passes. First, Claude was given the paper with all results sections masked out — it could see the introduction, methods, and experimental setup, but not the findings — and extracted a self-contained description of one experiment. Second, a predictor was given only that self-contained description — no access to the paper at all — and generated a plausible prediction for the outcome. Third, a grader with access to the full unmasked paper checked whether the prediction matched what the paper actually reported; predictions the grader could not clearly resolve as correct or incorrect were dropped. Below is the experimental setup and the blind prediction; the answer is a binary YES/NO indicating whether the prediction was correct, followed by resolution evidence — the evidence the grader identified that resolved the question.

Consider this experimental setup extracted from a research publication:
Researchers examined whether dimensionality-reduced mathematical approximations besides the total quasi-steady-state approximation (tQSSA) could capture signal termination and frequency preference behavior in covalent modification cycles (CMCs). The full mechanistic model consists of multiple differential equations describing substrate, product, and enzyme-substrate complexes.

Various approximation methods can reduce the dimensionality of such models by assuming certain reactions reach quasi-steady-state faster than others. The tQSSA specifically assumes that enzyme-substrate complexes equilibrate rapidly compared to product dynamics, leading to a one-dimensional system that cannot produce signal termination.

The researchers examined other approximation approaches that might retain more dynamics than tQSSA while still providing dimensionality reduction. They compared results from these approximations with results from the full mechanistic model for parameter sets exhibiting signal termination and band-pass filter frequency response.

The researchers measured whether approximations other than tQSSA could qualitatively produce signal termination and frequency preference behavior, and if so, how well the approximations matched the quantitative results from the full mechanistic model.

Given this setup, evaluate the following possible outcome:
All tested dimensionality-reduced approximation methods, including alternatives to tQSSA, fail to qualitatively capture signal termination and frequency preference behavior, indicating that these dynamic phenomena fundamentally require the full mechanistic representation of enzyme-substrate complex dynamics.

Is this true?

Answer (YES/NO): NO